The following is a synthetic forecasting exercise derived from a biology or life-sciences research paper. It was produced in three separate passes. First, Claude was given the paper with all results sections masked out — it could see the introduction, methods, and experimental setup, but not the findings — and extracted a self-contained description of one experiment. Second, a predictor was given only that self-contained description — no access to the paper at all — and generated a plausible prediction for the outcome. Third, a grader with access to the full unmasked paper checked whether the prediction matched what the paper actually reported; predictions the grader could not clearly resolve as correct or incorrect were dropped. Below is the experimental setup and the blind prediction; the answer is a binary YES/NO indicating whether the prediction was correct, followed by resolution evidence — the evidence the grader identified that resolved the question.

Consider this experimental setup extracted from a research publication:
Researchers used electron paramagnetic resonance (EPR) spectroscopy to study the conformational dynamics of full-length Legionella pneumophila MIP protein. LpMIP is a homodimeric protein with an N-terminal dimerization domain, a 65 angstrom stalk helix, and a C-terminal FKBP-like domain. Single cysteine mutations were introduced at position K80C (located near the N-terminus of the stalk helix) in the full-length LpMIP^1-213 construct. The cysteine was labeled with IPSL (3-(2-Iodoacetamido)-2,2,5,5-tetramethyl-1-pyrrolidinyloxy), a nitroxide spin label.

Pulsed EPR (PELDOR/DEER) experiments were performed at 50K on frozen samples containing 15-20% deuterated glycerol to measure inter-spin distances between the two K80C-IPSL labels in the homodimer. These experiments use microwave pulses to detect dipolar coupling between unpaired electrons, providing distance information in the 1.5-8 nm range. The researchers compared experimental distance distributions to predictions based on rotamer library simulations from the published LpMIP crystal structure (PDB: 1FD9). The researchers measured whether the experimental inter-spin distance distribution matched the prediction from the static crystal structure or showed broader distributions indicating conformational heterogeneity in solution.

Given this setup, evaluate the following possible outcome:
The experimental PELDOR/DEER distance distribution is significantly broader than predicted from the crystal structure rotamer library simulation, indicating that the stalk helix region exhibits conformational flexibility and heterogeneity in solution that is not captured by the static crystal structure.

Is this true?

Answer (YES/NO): YES